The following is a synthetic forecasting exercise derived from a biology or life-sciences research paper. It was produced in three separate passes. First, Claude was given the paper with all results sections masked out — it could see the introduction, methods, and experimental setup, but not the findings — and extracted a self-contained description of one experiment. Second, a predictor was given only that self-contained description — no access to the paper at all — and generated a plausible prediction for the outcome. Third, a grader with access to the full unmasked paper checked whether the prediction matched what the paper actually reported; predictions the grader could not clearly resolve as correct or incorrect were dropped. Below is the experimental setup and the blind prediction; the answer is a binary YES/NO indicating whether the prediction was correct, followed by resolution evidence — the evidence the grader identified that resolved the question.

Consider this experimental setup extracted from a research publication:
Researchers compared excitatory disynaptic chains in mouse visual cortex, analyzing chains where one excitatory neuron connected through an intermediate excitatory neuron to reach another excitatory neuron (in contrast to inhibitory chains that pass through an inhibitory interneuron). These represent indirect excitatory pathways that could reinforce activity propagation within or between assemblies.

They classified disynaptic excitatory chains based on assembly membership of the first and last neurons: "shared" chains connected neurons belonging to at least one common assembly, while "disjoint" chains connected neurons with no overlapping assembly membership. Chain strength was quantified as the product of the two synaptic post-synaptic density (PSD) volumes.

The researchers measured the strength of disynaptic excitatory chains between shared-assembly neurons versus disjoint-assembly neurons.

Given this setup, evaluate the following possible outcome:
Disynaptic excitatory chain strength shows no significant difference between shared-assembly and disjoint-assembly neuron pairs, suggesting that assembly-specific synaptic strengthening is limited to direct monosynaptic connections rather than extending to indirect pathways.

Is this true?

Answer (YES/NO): YES